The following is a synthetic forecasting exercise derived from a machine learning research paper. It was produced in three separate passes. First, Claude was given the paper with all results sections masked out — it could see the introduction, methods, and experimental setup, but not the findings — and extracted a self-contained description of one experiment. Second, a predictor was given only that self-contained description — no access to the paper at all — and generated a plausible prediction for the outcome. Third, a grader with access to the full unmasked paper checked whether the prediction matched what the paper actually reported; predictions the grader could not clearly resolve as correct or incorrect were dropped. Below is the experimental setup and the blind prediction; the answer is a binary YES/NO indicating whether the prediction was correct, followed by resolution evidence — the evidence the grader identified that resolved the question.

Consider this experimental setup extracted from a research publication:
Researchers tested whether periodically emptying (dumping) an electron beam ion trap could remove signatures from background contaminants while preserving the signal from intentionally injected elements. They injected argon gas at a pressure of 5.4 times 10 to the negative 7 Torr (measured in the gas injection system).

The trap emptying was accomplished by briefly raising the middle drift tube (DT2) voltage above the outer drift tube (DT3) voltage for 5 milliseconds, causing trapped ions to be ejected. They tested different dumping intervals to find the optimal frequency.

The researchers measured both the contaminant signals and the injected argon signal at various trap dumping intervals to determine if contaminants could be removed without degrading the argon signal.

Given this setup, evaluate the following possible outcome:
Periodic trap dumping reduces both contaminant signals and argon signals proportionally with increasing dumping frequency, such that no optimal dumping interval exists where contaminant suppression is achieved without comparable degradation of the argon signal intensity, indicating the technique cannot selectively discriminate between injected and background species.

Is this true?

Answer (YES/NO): NO